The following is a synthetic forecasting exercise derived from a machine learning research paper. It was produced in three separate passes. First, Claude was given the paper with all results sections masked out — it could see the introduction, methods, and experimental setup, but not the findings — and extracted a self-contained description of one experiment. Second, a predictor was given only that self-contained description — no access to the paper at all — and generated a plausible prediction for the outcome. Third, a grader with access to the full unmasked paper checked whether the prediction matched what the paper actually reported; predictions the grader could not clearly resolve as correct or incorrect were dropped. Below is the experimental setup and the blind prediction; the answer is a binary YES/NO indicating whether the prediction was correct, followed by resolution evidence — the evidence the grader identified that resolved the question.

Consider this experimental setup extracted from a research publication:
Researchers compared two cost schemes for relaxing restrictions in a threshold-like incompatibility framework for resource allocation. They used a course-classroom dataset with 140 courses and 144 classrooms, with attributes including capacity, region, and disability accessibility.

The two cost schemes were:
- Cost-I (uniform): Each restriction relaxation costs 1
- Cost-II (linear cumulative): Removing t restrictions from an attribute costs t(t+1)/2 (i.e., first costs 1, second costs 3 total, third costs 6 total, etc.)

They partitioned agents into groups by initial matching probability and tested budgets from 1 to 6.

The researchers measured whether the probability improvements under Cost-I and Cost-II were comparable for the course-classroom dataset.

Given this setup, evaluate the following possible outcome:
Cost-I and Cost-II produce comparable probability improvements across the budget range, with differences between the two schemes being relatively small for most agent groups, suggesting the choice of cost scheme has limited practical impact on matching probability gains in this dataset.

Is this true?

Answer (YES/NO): YES